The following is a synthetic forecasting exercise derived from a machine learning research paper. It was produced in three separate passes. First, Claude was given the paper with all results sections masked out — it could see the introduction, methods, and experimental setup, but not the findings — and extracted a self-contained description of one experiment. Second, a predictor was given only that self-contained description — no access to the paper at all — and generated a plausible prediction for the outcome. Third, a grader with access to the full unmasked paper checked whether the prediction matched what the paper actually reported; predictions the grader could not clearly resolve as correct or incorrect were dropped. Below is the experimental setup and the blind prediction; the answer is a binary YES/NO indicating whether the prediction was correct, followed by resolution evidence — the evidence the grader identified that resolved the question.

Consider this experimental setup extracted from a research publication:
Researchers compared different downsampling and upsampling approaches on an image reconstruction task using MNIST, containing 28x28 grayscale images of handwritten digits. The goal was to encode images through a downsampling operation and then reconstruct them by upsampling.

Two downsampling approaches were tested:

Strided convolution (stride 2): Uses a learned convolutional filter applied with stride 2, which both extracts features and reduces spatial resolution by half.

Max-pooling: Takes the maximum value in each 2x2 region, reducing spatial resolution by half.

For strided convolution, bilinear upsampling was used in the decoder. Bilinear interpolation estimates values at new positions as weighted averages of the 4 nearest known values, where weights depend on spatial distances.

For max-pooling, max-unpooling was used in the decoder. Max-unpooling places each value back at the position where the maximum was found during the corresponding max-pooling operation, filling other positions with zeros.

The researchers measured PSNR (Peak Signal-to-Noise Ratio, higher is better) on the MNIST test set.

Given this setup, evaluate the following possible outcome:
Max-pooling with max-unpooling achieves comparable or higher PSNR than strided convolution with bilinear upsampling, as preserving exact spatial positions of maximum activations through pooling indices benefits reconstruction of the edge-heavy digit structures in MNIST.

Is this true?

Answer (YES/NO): YES